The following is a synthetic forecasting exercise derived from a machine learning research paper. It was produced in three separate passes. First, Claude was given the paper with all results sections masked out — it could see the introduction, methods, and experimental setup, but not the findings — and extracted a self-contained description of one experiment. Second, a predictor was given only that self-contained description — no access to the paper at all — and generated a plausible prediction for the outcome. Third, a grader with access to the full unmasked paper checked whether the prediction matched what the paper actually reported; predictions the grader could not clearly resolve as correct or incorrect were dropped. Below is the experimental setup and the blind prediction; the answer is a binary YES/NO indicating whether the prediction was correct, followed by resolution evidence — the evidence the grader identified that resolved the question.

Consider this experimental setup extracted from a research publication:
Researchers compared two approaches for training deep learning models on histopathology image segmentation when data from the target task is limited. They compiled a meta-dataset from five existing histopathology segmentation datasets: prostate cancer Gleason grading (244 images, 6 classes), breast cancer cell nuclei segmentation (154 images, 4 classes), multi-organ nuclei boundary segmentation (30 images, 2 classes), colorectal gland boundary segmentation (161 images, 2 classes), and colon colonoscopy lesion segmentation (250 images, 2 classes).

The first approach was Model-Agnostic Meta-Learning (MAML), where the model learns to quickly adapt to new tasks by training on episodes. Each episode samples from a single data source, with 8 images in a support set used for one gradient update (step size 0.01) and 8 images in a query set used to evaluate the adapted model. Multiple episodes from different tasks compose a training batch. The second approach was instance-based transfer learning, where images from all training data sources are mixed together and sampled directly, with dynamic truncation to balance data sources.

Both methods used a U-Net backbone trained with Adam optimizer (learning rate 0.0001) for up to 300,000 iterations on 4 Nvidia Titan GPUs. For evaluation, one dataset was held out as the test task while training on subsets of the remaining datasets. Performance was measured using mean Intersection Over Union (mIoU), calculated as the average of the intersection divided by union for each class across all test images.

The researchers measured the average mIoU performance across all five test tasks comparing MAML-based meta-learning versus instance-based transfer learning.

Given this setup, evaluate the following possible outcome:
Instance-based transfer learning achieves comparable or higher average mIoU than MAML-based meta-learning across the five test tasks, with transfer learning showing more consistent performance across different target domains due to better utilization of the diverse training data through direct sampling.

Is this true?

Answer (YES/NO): NO